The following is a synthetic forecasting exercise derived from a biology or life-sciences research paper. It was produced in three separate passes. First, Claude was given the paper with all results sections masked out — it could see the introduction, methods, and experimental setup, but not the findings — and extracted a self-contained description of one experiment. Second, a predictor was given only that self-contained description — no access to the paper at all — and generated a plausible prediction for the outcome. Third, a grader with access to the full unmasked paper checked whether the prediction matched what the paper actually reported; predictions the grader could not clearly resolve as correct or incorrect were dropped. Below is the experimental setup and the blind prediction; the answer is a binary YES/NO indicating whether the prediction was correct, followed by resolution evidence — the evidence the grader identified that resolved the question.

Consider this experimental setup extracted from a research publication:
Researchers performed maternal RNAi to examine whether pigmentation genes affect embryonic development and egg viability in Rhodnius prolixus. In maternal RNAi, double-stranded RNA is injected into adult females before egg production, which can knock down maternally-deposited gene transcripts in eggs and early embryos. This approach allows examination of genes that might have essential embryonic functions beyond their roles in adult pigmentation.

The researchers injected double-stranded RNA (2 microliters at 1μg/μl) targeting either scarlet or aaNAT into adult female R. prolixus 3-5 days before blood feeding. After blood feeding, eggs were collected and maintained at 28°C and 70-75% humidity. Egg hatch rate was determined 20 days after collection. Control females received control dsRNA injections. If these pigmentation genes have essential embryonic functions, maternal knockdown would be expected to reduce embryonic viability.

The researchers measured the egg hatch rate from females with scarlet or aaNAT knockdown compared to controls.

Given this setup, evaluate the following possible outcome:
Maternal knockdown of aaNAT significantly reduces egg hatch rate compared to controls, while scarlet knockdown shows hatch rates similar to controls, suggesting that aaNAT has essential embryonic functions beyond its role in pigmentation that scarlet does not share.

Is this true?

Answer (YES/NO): NO